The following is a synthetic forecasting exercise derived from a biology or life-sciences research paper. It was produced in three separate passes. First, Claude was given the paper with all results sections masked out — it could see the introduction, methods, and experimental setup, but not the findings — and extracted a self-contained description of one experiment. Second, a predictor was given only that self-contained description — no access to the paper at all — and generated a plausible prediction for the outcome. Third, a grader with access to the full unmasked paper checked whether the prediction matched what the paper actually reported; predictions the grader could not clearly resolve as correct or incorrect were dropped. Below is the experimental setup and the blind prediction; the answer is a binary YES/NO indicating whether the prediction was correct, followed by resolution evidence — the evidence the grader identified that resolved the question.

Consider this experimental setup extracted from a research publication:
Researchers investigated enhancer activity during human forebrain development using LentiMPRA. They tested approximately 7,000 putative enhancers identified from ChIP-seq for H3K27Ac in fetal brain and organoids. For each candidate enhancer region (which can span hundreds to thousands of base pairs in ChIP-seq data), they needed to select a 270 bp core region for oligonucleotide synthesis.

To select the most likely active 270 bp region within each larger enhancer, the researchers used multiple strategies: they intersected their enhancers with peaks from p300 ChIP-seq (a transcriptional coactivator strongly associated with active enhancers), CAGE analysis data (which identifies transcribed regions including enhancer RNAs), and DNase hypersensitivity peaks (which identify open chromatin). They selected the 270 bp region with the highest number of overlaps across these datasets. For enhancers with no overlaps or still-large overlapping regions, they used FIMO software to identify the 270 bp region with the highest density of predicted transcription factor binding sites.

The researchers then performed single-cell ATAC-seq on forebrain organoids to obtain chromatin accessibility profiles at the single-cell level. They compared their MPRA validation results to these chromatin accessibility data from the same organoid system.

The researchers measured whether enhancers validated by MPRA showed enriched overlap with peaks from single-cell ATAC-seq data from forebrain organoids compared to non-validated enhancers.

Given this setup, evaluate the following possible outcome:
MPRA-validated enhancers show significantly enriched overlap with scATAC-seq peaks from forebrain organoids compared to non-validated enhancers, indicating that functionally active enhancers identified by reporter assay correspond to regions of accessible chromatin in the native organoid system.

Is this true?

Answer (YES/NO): YES